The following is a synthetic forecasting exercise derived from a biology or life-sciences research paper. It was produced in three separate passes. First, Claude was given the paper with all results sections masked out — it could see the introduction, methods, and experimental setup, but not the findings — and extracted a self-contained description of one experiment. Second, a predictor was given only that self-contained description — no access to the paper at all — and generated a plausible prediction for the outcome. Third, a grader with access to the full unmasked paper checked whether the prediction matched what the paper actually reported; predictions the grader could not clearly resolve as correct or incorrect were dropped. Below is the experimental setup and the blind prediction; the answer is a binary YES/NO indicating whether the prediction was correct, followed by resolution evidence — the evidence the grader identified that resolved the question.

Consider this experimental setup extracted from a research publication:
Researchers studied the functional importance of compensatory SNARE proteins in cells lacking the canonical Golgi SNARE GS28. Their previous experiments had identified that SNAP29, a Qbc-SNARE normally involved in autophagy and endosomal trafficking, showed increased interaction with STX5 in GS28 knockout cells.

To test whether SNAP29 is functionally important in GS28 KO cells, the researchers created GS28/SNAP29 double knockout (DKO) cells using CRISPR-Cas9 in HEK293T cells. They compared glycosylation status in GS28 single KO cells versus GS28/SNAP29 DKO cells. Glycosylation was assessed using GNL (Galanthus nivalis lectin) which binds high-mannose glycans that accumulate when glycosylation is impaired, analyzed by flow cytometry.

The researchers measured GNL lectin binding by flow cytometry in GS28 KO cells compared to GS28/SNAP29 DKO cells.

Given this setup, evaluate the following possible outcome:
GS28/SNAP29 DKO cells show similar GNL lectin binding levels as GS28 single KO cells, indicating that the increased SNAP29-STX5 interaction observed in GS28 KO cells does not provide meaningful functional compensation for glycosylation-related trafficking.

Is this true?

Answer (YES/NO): NO